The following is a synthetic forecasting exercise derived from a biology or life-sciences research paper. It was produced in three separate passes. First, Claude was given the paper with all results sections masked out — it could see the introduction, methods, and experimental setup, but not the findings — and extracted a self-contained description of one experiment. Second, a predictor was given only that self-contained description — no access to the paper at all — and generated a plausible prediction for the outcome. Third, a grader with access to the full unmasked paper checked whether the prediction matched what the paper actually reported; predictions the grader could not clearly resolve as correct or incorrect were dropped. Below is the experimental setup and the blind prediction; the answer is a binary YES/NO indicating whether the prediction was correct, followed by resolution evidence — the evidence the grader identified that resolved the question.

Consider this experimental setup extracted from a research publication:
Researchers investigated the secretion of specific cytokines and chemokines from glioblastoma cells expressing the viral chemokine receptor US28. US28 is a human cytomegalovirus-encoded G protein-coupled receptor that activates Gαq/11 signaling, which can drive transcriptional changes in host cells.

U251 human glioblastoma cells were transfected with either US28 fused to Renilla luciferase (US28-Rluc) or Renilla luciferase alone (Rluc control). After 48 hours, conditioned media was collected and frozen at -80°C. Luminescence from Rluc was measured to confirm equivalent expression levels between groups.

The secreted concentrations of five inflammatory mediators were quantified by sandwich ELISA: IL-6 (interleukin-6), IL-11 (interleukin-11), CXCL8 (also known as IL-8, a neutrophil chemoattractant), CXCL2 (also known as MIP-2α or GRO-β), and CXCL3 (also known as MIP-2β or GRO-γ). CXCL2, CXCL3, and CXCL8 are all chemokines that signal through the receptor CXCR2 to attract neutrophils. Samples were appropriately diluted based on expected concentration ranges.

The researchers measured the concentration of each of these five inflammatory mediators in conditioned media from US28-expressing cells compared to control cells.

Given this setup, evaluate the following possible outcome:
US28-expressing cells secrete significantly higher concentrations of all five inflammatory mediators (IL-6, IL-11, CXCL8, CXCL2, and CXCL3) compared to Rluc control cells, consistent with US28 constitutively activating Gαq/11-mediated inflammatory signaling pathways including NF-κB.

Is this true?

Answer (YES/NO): YES